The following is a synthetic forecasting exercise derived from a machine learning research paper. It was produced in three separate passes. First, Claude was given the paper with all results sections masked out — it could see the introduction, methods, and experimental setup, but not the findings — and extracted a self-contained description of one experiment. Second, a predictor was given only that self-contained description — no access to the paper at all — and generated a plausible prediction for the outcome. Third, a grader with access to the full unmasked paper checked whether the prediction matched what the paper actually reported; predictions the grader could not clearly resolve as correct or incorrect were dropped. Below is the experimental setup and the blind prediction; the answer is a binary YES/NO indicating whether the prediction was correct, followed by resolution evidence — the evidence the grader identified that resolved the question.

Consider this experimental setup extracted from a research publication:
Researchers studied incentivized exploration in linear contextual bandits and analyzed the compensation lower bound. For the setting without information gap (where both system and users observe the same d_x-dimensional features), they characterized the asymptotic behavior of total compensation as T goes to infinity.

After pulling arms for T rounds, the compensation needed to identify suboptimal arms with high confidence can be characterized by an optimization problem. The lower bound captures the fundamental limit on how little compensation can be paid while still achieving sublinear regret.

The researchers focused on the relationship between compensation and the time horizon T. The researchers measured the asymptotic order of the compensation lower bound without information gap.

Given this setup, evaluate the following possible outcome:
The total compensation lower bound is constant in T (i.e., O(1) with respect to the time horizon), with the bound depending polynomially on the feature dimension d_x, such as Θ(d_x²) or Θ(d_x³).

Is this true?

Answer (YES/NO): NO